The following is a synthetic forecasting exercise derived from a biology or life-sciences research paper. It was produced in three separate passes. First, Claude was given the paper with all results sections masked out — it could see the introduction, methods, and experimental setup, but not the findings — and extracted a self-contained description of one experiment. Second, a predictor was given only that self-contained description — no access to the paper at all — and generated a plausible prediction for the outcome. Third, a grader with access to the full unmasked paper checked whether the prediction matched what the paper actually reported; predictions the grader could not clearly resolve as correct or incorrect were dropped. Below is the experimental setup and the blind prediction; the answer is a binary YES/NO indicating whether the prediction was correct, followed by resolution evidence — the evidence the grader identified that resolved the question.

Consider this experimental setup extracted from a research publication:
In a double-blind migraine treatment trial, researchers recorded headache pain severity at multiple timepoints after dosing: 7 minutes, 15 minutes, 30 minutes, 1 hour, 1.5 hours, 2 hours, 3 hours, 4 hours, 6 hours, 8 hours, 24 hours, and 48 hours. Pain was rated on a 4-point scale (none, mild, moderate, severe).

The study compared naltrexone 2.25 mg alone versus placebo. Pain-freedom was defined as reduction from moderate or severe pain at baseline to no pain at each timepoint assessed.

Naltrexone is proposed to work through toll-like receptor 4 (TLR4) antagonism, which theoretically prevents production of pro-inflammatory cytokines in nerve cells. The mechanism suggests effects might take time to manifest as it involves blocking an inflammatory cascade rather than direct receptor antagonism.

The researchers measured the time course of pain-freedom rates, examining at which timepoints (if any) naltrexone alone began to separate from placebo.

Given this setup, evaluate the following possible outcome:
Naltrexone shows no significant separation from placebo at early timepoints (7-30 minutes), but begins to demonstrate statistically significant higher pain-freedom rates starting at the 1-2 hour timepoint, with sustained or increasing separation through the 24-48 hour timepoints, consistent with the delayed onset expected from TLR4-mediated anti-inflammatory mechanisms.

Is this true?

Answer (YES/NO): NO